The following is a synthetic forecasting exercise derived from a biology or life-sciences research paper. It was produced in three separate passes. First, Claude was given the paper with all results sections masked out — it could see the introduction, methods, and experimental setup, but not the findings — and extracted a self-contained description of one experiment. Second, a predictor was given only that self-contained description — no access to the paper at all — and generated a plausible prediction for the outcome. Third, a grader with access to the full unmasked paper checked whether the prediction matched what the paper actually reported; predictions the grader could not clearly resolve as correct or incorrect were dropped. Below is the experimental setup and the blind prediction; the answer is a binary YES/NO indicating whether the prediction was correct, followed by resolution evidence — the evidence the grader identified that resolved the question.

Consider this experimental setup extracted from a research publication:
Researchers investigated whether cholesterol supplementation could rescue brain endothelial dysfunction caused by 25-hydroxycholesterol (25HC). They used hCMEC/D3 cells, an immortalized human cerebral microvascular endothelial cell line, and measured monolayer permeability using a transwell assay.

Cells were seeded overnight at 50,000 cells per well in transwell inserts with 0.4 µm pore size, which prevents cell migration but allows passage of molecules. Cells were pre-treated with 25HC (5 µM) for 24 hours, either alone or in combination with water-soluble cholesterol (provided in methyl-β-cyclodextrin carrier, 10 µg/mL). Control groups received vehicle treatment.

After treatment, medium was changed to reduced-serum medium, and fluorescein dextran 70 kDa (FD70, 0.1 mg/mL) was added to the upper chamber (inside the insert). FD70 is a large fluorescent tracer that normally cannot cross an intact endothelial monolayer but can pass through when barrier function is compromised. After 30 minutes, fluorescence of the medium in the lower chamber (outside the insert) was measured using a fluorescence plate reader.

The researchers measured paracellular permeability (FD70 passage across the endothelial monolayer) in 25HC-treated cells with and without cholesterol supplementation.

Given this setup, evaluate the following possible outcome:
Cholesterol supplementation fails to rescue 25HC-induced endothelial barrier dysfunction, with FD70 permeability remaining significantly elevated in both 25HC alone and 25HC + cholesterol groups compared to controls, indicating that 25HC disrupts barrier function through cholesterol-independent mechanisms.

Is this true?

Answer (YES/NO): NO